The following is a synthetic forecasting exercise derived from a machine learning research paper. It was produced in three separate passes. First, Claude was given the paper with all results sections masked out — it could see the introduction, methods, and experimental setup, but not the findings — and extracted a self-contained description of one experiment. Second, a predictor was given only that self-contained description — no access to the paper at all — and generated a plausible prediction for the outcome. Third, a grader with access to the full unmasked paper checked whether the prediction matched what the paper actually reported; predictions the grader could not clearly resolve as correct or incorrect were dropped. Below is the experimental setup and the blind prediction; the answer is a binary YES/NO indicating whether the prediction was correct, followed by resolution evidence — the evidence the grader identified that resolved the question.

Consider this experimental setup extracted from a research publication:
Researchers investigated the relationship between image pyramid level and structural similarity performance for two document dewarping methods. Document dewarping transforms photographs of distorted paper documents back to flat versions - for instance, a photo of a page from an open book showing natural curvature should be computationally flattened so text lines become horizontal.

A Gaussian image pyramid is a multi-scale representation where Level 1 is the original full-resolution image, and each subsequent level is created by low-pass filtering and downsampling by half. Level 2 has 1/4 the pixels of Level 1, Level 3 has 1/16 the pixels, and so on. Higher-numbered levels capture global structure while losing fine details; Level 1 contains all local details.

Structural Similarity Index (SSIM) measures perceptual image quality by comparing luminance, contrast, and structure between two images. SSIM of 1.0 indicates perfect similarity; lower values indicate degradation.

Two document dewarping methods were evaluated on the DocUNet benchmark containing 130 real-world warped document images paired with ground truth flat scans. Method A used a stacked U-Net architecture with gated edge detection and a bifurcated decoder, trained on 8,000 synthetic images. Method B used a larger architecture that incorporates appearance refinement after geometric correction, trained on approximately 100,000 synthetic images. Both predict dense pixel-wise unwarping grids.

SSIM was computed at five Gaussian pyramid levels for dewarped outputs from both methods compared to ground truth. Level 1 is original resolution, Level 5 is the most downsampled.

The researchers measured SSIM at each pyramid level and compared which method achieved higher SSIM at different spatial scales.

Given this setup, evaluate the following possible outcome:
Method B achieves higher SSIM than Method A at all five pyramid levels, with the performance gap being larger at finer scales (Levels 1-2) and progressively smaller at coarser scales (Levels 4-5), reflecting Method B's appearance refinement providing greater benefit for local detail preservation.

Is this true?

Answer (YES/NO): NO